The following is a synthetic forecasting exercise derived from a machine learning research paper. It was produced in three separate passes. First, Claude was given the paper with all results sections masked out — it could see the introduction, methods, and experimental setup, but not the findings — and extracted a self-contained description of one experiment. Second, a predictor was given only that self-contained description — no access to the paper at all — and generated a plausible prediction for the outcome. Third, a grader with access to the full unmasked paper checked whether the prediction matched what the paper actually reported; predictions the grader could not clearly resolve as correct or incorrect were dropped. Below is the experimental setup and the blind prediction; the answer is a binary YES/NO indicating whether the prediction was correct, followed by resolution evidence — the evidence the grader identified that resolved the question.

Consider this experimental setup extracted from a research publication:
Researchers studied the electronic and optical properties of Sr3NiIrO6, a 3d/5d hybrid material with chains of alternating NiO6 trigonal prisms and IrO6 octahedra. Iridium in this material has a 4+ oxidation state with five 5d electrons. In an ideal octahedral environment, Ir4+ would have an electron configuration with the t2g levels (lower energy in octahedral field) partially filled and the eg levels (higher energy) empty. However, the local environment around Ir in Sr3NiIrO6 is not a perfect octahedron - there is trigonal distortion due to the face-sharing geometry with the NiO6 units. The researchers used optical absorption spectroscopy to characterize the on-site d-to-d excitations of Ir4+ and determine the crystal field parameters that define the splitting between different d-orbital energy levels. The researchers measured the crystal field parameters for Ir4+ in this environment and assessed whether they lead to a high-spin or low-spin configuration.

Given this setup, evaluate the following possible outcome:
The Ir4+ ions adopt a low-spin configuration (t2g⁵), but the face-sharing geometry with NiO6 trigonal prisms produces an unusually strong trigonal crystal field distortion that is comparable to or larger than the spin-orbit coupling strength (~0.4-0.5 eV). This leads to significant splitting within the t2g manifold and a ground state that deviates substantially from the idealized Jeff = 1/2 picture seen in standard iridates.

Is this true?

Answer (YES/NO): NO